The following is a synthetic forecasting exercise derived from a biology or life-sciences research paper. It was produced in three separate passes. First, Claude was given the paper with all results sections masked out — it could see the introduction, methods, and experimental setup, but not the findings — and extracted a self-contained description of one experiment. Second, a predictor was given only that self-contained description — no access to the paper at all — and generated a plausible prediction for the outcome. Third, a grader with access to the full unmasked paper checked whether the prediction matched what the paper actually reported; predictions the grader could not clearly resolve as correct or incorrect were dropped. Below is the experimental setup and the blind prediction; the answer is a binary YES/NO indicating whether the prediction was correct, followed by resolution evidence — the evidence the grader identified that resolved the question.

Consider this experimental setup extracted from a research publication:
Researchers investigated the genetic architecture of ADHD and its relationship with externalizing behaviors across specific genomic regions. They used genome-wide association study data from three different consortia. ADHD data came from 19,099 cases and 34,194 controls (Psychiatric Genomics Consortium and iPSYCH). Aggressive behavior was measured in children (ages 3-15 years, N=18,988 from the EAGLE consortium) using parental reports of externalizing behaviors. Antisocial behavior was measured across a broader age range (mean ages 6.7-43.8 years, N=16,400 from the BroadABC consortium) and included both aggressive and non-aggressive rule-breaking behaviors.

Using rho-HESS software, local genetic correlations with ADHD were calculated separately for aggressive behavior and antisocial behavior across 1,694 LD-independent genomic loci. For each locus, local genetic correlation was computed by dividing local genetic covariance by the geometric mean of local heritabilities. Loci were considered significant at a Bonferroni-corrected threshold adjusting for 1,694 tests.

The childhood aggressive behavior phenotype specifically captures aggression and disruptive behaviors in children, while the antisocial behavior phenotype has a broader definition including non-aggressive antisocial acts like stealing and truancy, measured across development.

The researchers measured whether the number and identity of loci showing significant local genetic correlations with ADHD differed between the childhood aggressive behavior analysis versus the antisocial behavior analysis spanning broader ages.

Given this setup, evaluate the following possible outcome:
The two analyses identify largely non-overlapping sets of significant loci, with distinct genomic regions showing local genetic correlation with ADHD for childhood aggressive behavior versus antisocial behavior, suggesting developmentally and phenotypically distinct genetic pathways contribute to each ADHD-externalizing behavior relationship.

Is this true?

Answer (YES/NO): NO